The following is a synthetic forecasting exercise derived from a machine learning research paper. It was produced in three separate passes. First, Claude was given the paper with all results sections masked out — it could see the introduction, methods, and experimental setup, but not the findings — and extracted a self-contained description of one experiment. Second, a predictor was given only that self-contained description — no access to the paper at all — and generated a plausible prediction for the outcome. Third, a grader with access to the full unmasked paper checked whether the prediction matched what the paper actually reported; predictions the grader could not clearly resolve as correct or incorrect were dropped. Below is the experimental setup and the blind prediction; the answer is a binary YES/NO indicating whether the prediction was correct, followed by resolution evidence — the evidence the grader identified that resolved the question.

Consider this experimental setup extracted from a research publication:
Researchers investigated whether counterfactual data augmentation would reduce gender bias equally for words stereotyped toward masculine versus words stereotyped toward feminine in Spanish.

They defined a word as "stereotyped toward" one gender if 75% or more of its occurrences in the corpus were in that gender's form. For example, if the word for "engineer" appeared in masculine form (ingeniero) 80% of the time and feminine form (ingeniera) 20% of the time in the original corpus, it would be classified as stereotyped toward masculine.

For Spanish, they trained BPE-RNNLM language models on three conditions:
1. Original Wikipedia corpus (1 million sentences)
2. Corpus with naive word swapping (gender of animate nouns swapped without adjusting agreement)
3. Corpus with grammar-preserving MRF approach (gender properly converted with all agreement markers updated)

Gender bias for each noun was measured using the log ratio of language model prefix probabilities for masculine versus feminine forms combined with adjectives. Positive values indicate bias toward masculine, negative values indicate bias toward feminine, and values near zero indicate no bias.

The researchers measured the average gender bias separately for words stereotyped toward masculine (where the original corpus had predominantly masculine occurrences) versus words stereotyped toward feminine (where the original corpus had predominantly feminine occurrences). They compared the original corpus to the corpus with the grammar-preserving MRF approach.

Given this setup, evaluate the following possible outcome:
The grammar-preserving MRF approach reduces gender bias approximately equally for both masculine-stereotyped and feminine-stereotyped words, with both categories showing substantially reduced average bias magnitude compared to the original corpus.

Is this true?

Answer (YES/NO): NO